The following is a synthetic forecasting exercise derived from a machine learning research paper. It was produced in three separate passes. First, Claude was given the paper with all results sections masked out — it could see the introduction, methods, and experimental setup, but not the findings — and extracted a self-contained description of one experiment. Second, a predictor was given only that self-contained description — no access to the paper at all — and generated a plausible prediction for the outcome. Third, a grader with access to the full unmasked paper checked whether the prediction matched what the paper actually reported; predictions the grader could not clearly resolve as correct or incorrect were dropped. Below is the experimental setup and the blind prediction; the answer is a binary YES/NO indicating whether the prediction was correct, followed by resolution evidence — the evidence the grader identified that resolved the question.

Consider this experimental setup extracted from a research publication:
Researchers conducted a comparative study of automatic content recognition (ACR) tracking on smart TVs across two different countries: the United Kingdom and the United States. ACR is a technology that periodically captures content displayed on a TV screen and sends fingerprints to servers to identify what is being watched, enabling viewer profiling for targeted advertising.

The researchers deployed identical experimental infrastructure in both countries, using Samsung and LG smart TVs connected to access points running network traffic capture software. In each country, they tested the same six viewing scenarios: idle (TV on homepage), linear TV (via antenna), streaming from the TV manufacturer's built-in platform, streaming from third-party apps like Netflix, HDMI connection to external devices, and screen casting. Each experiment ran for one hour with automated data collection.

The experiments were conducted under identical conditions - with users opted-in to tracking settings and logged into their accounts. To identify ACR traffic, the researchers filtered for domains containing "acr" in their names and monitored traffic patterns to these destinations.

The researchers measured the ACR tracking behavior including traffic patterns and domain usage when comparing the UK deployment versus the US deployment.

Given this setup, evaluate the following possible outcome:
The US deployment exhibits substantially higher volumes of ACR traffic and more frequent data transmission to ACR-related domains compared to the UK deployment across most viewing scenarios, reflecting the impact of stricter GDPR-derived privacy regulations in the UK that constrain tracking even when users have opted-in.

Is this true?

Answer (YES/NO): NO